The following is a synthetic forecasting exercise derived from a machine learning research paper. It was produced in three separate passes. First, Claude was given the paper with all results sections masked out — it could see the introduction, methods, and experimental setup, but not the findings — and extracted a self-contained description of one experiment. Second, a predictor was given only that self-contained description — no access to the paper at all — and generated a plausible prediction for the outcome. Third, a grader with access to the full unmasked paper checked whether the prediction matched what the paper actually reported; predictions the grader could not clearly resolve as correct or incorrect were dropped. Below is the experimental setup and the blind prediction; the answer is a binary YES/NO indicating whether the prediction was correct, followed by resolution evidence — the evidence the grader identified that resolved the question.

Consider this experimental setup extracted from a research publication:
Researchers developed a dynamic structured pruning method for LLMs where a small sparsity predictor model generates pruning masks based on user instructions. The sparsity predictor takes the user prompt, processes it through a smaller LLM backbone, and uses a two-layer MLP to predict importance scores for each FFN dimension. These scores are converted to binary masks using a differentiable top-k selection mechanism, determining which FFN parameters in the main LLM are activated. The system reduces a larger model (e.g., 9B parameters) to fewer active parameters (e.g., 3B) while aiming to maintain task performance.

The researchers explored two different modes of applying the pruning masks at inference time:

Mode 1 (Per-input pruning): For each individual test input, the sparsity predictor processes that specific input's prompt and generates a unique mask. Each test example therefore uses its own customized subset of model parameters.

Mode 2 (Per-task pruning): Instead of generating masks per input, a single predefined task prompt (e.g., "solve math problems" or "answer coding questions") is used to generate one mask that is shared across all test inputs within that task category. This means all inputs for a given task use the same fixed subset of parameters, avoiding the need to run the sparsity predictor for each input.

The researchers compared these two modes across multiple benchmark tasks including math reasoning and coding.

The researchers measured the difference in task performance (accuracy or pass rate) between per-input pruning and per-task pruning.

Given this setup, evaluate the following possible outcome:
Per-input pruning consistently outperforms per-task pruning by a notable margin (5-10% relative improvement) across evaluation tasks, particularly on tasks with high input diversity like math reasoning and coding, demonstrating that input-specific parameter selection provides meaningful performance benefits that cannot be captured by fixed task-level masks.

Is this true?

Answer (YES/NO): NO